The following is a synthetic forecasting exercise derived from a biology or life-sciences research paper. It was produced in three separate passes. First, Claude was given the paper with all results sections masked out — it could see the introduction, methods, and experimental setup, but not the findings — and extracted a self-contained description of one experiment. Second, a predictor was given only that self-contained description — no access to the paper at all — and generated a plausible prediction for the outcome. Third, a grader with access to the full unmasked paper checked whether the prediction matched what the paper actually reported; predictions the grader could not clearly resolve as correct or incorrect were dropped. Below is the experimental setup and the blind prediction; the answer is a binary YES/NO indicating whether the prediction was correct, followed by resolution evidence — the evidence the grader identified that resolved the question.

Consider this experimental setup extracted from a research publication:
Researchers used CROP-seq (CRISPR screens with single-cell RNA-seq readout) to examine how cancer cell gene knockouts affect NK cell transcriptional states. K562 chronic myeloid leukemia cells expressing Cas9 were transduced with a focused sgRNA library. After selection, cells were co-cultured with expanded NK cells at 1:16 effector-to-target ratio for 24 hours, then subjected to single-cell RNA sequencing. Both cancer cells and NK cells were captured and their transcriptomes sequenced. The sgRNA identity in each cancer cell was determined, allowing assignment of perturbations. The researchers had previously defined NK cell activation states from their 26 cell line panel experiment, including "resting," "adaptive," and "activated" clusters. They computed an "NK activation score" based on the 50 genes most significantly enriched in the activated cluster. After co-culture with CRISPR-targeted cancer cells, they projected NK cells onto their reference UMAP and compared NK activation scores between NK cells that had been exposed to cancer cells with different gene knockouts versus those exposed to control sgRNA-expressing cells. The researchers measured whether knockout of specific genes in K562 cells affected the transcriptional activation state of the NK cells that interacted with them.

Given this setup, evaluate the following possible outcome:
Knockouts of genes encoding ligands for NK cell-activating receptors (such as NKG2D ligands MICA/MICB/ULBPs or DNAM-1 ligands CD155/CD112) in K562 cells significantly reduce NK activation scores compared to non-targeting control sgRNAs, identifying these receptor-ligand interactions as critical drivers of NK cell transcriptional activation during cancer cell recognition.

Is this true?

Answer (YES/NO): NO